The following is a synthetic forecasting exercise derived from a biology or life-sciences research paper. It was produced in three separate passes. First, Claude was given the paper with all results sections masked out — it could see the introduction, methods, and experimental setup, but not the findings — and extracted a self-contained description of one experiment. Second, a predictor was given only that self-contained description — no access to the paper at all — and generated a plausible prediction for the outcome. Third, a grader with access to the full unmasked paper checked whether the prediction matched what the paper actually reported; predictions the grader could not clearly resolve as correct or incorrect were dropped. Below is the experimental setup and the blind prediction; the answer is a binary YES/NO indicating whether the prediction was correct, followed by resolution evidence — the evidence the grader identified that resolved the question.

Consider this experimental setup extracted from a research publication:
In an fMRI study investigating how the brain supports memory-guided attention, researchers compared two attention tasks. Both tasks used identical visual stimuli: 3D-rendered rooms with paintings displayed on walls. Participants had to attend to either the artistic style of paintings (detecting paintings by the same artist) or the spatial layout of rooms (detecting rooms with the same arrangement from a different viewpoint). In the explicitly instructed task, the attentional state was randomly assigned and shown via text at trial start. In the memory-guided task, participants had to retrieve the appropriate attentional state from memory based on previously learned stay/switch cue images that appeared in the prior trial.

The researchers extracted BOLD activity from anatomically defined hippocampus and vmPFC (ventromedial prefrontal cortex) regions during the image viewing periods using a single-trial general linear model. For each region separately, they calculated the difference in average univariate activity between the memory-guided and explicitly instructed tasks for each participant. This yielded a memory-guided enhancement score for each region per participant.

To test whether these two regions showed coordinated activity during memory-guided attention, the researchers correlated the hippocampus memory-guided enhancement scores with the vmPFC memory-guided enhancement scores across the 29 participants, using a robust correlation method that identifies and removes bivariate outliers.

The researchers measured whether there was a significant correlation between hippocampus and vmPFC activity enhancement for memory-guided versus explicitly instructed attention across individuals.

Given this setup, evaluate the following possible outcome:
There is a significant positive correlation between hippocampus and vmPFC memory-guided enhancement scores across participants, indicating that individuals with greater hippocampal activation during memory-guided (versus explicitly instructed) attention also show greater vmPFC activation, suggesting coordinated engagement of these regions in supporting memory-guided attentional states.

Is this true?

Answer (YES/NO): YES